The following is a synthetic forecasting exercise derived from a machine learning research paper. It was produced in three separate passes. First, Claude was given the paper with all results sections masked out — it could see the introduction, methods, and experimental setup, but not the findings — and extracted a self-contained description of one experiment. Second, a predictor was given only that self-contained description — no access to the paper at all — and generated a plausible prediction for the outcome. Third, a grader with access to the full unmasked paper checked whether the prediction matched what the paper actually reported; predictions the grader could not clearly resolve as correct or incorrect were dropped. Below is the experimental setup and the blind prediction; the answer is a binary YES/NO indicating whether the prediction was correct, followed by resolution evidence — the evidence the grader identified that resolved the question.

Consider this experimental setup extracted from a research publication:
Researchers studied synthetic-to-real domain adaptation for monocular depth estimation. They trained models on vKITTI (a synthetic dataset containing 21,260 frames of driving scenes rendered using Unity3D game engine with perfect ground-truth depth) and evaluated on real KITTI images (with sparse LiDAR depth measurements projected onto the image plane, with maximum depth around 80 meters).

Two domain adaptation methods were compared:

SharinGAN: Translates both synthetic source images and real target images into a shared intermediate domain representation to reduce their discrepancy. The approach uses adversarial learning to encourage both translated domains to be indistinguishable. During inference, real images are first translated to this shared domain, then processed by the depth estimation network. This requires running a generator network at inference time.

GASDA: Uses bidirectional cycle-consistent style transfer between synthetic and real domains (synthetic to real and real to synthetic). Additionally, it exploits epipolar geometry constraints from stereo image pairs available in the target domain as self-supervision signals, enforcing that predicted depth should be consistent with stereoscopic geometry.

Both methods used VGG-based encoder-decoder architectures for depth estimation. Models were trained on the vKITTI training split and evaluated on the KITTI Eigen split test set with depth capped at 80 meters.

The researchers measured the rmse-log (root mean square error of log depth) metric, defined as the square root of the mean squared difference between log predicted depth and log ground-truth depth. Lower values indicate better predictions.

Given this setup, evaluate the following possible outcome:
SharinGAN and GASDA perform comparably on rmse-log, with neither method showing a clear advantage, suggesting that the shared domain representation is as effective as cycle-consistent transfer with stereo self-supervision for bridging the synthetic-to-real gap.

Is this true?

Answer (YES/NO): NO